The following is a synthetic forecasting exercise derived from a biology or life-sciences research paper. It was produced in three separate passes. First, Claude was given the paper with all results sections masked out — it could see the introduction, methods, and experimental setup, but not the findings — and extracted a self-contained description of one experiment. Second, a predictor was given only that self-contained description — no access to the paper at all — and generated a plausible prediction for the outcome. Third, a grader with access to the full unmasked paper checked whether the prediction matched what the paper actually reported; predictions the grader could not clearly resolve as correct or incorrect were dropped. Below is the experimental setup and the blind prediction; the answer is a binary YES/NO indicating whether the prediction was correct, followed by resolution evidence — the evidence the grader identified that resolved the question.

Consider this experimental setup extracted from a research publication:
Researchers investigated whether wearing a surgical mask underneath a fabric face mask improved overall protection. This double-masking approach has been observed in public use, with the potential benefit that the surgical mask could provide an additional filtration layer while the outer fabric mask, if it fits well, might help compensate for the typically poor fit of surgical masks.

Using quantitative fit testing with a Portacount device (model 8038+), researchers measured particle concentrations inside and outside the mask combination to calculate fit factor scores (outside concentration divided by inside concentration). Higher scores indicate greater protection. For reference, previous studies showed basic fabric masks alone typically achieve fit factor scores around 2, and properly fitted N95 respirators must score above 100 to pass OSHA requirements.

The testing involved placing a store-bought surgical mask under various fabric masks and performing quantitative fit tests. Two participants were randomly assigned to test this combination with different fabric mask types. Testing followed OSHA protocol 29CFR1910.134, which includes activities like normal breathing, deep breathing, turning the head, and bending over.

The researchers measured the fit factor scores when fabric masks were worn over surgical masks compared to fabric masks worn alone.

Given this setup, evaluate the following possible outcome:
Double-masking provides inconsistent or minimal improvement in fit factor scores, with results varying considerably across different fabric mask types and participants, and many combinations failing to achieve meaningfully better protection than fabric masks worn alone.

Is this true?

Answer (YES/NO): NO